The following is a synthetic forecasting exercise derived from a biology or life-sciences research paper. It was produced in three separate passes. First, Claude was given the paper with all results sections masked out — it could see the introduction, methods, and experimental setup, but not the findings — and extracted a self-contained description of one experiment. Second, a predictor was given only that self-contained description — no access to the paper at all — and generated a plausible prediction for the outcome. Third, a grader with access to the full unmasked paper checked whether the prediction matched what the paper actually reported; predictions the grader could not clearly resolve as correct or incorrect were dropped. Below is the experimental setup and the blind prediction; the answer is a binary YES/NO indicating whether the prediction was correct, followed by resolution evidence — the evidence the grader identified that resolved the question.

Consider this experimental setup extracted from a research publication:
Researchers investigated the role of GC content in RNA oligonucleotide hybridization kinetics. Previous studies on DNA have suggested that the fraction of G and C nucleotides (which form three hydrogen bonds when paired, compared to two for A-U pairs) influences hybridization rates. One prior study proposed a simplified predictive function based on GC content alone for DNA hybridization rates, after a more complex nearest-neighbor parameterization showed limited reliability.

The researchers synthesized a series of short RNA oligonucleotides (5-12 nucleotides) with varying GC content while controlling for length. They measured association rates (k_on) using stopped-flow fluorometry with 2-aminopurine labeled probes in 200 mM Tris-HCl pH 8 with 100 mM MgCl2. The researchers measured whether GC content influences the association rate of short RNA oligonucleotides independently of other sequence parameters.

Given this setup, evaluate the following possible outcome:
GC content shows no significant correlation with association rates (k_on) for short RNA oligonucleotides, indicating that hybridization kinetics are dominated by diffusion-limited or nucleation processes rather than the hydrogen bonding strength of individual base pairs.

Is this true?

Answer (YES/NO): NO